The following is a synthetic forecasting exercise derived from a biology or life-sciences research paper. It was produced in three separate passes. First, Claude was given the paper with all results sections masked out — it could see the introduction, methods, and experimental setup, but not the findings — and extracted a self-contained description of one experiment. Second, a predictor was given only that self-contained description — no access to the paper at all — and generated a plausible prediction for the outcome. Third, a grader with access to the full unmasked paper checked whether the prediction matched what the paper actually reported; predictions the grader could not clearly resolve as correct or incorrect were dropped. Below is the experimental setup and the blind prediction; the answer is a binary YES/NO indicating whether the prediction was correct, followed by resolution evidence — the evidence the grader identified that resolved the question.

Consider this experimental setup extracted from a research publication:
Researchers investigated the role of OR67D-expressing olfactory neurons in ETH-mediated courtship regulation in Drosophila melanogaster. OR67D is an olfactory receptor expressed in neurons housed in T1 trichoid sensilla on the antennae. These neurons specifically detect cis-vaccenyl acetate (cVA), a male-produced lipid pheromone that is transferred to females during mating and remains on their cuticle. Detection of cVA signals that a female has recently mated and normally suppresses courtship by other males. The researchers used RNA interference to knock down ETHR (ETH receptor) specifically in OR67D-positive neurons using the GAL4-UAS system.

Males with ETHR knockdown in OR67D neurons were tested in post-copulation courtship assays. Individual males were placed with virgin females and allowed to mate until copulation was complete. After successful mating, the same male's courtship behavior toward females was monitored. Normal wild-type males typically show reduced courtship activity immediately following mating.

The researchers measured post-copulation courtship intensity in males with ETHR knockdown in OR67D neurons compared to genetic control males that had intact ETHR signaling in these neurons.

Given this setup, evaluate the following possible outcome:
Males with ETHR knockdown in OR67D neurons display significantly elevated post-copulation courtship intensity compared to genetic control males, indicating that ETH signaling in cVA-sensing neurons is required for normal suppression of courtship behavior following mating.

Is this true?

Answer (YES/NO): YES